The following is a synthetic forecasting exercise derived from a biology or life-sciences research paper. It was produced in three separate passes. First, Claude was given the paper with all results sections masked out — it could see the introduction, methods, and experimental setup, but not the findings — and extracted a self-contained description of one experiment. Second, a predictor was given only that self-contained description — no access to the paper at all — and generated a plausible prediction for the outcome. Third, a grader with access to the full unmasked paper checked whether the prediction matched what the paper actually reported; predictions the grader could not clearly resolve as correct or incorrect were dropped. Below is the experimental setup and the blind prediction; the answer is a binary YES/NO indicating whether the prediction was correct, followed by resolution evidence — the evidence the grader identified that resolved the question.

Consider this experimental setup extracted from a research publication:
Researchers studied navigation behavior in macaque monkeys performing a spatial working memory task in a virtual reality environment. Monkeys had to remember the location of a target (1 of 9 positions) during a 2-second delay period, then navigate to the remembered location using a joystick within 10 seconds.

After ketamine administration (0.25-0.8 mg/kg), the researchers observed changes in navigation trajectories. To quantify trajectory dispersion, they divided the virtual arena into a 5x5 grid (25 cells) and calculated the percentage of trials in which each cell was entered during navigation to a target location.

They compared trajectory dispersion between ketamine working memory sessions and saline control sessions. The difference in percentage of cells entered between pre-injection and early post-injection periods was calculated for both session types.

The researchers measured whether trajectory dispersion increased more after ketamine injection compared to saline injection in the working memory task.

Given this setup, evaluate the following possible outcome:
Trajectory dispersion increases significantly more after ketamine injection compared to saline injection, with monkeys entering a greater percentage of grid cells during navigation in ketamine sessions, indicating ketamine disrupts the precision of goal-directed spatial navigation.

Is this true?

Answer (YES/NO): YES